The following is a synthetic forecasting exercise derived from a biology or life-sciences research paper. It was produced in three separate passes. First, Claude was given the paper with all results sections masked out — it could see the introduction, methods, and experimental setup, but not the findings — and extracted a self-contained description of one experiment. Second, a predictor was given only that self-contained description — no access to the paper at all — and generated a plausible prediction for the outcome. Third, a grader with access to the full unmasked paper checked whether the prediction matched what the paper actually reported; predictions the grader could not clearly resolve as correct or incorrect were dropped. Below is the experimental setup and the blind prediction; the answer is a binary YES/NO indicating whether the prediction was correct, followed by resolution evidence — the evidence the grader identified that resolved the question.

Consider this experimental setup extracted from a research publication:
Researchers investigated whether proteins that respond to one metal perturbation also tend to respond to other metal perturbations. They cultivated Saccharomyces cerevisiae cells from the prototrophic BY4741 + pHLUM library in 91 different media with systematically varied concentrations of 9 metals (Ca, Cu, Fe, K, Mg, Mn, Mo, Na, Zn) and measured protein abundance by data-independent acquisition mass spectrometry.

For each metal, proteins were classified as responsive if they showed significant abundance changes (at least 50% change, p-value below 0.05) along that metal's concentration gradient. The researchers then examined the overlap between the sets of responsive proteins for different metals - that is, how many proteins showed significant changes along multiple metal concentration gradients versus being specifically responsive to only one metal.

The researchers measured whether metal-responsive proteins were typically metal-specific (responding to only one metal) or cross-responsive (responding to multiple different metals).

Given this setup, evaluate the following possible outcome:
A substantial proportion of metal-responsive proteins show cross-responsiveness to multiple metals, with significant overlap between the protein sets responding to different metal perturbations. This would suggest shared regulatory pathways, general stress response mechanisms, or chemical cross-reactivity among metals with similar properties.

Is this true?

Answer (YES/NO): YES